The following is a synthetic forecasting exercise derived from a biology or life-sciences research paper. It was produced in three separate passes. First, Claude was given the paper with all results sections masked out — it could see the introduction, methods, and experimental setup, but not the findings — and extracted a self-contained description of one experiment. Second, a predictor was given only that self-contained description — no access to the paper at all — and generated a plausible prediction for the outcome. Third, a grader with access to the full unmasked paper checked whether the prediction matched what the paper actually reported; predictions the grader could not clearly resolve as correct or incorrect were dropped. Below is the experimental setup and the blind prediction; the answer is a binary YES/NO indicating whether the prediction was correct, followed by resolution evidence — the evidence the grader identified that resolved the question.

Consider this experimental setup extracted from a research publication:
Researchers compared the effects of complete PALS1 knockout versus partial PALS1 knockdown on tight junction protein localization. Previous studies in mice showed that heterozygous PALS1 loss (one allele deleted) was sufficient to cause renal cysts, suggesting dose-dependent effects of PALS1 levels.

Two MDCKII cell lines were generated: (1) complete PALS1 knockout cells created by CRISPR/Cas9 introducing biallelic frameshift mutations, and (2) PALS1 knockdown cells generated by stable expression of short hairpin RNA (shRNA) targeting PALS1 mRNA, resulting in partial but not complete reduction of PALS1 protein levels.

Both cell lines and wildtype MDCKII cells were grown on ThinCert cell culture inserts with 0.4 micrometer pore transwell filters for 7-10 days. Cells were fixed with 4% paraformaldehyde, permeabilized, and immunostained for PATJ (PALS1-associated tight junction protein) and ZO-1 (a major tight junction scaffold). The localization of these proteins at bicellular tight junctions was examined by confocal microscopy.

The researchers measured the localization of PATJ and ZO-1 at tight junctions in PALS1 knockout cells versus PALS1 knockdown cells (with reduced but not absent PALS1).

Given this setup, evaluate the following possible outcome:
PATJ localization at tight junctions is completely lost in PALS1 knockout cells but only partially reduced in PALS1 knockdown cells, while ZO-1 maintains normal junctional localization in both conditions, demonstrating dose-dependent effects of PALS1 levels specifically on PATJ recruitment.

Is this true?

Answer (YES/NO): NO